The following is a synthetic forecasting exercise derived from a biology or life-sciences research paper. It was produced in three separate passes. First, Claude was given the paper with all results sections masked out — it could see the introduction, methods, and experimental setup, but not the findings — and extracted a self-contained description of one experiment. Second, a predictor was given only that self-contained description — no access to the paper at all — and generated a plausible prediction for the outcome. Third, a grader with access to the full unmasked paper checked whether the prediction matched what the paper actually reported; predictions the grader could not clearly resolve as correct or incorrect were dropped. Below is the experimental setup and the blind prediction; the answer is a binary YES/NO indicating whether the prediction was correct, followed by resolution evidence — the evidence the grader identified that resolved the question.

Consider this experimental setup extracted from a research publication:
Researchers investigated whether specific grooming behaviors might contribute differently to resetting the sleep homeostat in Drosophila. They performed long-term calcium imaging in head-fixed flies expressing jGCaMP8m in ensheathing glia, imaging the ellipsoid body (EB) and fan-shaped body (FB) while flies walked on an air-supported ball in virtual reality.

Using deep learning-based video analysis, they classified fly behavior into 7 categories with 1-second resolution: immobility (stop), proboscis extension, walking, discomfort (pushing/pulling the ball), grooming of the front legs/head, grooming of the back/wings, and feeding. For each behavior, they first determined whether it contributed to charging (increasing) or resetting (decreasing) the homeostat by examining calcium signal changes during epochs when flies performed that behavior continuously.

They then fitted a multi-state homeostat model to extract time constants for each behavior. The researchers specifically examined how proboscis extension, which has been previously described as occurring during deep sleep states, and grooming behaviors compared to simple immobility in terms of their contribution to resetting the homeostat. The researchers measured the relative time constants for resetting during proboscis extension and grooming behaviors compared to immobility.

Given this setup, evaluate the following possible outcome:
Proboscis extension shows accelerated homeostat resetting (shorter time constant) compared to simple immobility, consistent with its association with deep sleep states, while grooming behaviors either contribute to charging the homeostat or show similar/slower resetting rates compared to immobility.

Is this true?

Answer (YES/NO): NO